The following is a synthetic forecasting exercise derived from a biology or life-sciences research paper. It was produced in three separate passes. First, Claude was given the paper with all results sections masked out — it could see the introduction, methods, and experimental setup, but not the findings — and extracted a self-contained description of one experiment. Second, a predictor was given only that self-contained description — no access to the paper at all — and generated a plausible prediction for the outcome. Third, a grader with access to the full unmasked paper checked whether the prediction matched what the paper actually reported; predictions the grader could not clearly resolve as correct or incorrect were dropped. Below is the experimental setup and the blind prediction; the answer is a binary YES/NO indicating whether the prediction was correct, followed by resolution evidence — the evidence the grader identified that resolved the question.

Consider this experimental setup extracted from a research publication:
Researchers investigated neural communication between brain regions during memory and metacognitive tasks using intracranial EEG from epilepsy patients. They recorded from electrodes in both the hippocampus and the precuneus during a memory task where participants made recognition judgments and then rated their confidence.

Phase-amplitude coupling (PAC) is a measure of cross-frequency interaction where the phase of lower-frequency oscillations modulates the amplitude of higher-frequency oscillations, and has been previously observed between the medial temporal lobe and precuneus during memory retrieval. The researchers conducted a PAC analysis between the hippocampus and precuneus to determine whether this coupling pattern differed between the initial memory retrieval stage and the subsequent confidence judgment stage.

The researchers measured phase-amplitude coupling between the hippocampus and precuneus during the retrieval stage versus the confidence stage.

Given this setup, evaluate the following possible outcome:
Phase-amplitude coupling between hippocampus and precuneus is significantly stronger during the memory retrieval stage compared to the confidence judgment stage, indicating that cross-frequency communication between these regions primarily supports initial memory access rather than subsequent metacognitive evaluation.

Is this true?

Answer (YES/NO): NO